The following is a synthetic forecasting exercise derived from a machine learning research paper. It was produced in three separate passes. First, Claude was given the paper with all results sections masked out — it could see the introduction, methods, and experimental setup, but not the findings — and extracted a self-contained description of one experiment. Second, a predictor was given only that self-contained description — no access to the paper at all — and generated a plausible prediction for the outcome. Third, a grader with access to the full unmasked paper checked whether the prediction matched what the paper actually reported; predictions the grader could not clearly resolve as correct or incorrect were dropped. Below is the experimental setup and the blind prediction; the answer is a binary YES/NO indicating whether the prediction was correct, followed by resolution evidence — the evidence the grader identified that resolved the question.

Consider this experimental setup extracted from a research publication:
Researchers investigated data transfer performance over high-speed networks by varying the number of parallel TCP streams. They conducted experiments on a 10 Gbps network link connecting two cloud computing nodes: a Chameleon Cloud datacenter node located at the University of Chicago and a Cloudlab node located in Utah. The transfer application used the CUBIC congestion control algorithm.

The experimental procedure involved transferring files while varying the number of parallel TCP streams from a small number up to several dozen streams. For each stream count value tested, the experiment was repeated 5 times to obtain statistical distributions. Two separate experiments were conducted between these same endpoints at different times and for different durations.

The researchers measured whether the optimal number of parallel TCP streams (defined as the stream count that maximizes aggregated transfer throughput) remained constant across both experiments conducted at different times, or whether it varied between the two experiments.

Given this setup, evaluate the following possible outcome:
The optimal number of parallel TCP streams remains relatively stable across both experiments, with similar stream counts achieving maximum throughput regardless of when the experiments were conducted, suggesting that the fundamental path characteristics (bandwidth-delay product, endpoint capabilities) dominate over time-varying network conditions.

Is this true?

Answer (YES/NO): NO